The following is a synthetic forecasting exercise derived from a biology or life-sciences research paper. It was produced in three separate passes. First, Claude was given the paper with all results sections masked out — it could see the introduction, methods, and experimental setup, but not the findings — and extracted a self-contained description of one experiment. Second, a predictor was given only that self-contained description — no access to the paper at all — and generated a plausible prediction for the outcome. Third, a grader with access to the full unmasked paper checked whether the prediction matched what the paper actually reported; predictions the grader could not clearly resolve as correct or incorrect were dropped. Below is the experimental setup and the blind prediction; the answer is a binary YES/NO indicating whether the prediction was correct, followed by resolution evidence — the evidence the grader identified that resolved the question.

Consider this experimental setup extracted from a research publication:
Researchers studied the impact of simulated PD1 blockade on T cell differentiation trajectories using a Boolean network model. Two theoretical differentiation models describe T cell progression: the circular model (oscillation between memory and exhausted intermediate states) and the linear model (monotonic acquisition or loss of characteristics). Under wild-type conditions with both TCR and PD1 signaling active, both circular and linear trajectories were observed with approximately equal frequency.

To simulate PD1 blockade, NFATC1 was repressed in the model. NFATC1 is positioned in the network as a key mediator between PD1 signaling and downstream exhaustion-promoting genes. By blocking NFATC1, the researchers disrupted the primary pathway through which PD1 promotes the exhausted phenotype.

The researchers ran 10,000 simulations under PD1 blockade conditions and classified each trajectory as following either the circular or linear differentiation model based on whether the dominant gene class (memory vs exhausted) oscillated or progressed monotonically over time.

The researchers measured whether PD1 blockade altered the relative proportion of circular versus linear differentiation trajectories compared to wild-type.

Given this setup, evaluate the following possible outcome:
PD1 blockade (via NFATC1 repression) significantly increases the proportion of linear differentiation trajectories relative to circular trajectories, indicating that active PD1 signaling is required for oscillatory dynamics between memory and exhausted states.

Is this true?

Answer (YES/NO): NO